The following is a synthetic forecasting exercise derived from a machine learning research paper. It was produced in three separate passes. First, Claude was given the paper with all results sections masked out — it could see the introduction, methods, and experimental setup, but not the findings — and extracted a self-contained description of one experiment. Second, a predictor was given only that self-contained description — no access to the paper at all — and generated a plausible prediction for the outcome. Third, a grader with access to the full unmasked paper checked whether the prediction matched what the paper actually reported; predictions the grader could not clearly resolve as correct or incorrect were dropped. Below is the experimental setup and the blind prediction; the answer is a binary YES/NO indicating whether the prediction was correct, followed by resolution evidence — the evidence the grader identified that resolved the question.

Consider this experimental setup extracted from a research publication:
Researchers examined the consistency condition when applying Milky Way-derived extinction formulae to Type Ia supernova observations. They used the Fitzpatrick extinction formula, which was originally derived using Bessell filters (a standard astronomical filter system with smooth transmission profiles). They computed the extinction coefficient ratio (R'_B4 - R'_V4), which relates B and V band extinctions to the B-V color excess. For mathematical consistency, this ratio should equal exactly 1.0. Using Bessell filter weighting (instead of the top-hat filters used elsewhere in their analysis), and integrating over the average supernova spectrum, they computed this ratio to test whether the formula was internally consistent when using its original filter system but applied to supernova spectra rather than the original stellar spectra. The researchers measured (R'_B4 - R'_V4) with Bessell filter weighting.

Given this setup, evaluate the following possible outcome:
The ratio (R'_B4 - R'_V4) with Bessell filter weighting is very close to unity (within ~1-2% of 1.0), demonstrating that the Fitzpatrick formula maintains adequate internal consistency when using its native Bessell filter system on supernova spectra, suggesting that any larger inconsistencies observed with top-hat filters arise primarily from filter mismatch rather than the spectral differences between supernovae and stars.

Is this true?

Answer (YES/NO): NO